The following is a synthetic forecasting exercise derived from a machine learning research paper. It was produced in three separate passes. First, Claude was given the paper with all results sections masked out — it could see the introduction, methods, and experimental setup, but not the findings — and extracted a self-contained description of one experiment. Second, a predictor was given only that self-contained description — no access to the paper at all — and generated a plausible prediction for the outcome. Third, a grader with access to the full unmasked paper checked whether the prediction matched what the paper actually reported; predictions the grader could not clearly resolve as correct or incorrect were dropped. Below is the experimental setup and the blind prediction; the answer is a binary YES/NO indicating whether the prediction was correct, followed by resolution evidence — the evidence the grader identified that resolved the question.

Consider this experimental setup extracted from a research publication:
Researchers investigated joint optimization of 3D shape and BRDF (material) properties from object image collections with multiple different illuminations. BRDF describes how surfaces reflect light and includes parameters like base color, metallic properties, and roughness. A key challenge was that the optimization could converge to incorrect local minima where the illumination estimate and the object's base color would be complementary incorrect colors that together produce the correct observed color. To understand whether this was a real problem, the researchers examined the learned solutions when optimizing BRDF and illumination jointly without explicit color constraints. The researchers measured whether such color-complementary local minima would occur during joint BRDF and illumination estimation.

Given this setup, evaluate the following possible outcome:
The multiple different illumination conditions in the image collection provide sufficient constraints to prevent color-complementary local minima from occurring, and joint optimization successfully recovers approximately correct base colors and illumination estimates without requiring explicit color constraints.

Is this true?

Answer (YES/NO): NO